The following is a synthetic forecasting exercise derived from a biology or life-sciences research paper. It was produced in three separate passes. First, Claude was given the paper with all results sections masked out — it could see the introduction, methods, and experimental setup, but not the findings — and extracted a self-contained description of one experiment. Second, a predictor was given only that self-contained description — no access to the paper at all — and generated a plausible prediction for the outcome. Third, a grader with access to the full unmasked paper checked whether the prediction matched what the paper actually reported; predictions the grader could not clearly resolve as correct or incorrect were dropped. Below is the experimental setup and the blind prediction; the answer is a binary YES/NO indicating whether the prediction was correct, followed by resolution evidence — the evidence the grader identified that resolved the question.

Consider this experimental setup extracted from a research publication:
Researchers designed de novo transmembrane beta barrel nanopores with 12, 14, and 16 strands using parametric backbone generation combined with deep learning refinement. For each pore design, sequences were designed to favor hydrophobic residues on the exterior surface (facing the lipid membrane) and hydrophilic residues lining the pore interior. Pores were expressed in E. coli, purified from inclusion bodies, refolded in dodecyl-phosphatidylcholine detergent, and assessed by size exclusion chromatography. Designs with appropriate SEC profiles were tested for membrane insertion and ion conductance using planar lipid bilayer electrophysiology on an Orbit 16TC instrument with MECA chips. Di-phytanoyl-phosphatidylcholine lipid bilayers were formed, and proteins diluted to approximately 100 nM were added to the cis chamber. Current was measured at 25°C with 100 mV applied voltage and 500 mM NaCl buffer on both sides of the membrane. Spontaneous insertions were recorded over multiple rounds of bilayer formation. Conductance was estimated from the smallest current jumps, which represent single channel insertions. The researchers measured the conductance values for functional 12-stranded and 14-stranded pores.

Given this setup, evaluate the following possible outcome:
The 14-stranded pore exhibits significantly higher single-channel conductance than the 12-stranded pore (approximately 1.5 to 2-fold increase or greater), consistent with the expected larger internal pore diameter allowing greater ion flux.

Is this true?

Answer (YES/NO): YES